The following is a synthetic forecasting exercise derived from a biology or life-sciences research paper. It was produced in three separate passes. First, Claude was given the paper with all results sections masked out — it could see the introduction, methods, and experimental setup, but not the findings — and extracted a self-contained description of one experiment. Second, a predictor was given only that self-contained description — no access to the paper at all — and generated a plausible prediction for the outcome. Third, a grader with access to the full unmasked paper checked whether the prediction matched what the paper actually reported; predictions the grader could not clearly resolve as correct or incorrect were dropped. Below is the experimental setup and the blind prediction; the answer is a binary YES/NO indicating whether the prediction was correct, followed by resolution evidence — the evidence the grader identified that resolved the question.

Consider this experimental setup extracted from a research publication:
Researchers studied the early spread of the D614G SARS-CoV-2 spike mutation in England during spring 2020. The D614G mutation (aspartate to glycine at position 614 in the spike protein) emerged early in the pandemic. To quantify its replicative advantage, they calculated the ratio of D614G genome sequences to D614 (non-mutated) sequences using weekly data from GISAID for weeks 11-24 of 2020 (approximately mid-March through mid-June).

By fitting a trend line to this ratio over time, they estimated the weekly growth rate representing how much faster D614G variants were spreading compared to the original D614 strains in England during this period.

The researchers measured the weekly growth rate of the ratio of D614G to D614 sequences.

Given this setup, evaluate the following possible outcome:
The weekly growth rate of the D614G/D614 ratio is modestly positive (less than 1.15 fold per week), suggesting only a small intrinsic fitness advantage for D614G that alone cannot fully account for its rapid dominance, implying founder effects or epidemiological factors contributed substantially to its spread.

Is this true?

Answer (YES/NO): NO